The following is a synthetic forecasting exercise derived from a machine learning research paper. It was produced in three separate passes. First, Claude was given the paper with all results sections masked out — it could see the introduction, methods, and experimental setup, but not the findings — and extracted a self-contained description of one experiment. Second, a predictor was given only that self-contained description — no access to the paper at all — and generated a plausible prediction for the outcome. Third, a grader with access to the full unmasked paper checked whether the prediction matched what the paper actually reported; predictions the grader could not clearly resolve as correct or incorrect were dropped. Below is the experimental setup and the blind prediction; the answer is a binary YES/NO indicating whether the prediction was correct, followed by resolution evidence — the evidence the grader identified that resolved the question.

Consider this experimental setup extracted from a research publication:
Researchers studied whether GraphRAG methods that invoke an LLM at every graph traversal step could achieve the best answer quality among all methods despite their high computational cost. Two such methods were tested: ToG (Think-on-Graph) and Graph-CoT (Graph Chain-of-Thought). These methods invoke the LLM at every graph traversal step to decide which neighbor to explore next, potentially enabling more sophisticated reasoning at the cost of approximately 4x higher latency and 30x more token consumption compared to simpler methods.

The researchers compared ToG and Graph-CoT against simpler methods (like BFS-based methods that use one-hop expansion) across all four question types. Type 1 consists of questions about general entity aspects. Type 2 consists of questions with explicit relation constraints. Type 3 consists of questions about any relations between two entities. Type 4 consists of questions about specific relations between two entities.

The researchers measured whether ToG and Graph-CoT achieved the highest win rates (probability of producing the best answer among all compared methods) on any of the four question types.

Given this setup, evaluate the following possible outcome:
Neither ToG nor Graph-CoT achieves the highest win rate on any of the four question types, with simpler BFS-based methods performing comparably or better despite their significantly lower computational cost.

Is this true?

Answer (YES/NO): YES